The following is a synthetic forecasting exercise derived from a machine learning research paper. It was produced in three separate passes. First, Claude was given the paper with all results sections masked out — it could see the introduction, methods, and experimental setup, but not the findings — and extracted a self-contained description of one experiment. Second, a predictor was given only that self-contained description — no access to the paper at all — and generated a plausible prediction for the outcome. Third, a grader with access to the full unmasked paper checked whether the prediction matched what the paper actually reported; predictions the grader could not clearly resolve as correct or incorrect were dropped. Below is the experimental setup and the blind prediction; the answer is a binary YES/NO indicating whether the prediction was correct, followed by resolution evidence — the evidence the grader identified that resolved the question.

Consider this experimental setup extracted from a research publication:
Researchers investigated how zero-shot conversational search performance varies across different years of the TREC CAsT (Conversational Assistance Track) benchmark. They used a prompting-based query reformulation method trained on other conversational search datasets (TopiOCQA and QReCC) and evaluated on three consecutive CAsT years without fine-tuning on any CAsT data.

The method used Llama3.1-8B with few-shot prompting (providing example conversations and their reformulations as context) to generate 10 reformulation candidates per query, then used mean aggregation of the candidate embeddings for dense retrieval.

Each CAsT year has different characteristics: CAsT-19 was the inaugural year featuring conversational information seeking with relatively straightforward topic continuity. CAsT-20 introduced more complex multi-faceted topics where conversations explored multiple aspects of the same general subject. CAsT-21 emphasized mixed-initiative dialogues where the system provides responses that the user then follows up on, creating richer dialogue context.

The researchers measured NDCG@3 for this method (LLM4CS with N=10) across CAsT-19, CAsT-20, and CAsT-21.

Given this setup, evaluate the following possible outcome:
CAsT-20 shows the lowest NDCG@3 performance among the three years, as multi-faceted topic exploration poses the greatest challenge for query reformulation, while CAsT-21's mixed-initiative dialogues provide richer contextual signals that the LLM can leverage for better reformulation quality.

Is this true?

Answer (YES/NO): NO